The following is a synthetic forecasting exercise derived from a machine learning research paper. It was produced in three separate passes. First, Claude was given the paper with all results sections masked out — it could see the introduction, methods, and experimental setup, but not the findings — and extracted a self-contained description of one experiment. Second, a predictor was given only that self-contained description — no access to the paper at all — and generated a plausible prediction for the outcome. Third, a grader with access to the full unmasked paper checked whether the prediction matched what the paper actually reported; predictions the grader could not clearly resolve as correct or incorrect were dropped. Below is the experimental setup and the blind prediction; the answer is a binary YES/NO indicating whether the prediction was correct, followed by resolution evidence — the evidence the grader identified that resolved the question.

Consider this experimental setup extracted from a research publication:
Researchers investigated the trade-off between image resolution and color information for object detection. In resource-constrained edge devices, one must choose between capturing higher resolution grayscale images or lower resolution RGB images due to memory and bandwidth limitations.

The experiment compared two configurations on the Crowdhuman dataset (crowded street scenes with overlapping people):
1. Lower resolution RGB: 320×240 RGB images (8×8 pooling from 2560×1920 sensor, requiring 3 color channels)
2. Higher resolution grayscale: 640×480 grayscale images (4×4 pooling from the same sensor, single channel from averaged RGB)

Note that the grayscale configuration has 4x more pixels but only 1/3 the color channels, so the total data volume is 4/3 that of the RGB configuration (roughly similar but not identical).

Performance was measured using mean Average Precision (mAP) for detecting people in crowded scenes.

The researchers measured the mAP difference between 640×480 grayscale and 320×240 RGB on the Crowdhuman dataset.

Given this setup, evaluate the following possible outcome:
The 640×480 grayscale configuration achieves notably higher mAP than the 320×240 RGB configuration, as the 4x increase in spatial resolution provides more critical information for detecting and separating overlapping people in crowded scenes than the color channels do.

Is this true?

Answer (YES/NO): YES